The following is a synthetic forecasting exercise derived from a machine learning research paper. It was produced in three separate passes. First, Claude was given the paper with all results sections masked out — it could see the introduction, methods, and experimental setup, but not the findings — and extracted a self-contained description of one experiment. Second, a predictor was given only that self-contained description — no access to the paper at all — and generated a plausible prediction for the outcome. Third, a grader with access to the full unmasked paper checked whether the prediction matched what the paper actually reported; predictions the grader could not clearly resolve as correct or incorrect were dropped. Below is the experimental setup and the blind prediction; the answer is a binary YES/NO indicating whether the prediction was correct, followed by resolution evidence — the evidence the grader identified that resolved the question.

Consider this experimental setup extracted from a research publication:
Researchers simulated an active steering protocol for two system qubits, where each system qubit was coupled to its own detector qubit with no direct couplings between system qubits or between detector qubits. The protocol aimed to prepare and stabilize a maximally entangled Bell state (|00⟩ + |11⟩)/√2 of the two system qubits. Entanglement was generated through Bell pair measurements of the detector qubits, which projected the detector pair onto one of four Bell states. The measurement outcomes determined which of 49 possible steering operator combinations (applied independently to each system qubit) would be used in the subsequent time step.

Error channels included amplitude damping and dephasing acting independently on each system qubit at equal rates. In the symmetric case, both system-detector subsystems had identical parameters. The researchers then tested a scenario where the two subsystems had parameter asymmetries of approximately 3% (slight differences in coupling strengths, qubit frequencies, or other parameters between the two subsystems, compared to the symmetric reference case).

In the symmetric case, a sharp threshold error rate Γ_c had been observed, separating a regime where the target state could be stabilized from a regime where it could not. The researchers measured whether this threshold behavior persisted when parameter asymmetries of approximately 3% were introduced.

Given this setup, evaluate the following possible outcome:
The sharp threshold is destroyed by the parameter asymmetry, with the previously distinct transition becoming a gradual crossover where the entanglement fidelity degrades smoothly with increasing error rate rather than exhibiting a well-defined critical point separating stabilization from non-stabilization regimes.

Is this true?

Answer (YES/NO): NO